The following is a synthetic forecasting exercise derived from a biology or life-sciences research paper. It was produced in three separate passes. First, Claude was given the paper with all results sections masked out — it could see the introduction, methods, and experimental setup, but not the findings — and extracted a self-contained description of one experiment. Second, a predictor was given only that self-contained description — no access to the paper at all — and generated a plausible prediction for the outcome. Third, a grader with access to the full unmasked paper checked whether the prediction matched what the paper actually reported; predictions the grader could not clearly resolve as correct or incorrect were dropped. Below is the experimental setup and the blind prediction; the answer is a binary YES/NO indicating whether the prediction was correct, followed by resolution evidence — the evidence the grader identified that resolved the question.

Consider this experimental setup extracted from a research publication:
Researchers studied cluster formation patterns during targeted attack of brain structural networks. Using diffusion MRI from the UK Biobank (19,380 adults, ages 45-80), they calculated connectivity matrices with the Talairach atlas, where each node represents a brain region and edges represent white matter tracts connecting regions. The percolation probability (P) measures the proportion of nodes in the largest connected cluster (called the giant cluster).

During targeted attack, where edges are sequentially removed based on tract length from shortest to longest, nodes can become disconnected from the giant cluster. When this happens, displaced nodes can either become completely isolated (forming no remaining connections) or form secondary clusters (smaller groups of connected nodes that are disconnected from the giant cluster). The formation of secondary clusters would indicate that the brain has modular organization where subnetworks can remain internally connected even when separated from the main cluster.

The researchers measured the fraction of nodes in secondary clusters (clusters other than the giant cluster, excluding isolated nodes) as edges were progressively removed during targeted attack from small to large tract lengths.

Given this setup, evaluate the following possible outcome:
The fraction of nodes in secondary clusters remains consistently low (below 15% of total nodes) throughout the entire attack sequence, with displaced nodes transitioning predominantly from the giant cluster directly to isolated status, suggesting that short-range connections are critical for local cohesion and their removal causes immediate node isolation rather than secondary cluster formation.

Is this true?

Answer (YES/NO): YES